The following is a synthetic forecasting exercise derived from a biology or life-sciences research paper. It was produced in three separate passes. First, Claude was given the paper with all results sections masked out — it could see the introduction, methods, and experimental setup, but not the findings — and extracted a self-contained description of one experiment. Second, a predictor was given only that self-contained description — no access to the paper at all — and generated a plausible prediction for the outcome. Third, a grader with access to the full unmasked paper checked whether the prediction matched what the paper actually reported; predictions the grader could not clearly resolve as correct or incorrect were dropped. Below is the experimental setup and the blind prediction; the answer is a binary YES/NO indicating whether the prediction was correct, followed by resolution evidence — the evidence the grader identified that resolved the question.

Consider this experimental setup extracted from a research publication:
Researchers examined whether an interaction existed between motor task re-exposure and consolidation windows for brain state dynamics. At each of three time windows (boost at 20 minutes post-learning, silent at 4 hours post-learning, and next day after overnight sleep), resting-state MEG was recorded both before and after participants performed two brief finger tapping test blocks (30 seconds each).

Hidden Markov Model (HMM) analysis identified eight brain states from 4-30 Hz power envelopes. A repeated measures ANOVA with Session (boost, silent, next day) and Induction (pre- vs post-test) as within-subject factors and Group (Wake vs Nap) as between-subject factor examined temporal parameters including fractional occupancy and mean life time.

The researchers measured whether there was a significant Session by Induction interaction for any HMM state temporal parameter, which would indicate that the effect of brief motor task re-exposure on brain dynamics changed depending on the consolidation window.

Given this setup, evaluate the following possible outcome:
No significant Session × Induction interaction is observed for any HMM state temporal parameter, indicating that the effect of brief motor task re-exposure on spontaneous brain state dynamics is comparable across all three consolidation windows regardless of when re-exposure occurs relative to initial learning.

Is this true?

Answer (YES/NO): NO